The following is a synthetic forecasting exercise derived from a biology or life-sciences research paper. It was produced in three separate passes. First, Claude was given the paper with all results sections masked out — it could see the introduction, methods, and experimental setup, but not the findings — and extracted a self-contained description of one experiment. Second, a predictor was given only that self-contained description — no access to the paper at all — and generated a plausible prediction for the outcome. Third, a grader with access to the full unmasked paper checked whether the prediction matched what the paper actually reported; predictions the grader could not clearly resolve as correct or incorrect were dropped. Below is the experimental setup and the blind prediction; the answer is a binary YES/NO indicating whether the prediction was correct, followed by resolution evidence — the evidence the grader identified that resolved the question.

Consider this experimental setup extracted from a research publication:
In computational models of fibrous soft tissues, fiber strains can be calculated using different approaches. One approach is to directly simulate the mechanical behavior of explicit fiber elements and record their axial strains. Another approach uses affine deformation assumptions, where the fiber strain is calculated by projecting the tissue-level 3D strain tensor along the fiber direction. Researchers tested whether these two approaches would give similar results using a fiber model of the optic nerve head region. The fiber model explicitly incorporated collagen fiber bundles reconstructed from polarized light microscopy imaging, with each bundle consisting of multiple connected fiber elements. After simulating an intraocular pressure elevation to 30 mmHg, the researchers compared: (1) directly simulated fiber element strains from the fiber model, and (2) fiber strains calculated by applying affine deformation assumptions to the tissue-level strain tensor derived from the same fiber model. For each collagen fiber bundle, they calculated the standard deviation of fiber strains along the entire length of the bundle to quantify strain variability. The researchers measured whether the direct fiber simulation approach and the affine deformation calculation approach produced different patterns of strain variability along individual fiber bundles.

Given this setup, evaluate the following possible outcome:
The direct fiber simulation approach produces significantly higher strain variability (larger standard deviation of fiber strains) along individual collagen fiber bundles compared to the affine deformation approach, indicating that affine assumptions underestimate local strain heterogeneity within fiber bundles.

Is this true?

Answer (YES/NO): NO